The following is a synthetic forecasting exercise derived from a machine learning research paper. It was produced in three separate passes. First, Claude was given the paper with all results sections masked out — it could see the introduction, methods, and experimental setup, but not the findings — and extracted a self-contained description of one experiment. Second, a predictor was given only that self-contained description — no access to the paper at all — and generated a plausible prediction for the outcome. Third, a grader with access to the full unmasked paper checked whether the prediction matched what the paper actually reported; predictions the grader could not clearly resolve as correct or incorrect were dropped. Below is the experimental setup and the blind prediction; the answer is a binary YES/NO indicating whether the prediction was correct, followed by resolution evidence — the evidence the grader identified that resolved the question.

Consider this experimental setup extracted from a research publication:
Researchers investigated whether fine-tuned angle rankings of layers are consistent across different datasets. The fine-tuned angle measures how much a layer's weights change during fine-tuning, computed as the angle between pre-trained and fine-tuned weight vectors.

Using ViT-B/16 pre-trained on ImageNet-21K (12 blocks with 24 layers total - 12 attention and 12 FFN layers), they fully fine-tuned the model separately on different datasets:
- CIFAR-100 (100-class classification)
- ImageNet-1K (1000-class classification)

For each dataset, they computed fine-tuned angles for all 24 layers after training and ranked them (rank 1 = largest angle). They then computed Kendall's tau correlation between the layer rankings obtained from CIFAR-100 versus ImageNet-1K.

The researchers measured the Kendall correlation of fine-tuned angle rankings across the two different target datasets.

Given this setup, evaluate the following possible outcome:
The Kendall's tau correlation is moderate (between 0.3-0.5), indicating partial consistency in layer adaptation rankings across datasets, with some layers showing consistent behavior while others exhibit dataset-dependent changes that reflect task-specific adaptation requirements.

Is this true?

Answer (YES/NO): NO